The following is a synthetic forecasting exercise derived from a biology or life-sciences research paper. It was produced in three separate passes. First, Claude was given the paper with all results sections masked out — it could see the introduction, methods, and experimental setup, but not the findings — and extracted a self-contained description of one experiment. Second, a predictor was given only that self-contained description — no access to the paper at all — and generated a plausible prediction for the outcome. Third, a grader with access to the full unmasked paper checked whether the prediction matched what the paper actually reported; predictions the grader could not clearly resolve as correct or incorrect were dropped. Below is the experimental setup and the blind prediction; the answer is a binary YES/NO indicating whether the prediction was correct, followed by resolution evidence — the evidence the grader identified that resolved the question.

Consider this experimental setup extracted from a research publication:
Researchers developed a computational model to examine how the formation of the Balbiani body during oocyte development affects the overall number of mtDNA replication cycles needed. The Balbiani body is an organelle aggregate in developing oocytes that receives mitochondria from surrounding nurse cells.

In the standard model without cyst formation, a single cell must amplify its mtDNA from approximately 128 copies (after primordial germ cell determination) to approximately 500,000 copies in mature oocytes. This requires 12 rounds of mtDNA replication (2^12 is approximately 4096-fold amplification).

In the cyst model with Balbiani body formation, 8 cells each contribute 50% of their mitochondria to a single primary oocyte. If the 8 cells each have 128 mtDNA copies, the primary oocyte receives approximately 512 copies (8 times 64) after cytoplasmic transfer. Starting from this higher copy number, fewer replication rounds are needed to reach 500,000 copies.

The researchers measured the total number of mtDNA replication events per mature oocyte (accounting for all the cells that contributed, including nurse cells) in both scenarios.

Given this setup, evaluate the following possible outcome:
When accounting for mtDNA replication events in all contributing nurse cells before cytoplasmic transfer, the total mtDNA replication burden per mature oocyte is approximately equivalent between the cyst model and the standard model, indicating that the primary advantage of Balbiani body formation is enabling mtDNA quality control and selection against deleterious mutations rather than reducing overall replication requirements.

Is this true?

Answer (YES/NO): NO